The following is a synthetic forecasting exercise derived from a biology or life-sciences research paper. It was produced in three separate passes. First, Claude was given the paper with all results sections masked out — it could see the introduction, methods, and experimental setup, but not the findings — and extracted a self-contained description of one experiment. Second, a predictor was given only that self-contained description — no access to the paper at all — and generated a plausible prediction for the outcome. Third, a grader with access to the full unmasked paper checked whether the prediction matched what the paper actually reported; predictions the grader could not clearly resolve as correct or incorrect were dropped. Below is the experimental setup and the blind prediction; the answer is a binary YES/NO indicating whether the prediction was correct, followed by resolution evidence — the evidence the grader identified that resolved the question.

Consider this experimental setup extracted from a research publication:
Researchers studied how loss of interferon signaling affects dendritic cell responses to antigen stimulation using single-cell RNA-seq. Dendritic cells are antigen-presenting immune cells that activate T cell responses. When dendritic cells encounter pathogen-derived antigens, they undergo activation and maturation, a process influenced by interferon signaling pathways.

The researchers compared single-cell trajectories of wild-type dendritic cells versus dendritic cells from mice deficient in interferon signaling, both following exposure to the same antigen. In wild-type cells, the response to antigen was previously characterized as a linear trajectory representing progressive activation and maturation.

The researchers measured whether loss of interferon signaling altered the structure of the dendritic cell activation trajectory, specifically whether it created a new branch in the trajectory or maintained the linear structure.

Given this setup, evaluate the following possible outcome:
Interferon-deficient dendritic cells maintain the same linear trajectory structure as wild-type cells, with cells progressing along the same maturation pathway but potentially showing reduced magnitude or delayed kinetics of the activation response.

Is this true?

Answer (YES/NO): NO